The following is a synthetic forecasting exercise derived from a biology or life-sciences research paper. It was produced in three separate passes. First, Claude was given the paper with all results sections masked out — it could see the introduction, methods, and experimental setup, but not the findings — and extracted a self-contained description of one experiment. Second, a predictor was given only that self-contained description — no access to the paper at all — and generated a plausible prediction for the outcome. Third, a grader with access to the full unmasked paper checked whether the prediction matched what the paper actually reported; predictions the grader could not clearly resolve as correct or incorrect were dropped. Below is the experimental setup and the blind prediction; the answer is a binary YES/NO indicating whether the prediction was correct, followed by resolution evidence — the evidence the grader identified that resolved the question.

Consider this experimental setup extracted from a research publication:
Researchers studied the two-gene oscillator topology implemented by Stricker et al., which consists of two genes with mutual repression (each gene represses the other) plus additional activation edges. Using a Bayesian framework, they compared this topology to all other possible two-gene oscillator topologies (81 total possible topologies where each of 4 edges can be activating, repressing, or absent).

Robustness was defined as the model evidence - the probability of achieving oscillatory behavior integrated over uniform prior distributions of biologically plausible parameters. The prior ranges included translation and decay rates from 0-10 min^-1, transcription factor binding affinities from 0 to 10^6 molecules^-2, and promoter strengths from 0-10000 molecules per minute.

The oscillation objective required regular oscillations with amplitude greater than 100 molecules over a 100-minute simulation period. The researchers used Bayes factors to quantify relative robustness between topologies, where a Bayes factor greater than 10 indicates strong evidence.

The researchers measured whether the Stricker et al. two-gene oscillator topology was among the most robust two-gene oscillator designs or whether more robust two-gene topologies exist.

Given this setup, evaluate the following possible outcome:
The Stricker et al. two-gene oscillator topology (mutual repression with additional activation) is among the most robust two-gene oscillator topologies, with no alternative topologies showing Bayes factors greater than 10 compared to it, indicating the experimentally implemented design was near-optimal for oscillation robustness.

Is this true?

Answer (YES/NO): YES